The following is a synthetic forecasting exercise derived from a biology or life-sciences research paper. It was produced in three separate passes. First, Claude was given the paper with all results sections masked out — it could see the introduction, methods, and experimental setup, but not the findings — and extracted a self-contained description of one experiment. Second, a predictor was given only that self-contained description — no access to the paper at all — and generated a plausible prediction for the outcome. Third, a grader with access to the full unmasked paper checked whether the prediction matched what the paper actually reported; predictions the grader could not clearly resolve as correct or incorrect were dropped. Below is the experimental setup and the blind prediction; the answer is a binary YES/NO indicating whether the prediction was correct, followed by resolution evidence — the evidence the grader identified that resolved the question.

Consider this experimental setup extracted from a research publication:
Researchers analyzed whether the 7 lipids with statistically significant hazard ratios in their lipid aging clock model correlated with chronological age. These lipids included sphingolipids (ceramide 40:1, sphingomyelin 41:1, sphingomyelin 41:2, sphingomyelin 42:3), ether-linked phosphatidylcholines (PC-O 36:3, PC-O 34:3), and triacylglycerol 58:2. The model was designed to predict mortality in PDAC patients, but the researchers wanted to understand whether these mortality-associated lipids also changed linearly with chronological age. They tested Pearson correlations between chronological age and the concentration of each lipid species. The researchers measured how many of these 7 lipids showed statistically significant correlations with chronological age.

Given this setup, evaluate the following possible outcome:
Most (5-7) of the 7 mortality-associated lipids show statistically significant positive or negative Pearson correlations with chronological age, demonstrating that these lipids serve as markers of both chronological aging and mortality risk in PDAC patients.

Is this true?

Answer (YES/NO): NO